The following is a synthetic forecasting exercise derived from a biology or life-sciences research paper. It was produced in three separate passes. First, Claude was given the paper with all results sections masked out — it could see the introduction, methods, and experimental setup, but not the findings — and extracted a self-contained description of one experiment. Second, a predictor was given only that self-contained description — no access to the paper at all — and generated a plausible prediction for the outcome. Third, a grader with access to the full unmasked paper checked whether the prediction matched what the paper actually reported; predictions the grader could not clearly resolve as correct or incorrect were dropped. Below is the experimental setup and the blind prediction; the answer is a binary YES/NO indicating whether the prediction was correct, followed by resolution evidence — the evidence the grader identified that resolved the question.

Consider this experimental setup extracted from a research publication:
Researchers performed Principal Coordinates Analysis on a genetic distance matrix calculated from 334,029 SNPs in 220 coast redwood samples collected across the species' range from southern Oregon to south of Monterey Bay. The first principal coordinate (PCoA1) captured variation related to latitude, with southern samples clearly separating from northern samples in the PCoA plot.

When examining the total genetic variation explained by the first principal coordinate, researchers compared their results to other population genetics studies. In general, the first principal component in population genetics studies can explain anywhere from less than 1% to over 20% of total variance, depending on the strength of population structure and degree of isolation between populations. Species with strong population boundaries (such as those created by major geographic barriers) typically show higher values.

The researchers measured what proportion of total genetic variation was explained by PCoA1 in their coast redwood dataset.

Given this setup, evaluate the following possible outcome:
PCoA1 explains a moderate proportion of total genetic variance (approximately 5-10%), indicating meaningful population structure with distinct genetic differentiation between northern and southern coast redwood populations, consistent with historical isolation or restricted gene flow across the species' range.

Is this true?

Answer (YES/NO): NO